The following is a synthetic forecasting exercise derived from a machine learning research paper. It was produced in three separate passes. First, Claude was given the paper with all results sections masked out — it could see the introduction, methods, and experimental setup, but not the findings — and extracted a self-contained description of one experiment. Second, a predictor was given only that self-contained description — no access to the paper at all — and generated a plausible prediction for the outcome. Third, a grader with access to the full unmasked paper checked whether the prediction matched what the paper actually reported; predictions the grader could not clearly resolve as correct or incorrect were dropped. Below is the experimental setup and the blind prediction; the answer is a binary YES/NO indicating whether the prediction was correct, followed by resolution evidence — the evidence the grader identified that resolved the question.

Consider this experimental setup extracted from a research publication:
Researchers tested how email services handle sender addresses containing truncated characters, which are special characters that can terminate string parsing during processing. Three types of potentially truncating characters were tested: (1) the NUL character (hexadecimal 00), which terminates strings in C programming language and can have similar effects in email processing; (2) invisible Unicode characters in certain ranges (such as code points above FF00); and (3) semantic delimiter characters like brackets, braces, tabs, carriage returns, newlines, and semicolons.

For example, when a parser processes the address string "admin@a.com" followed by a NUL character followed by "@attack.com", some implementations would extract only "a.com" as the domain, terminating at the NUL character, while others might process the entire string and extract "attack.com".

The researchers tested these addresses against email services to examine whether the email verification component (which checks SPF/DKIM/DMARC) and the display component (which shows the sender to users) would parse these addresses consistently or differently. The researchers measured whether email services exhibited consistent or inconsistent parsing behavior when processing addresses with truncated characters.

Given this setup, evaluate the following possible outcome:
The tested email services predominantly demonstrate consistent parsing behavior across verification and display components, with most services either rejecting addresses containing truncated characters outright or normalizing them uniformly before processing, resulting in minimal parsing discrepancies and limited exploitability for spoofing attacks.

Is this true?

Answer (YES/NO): NO